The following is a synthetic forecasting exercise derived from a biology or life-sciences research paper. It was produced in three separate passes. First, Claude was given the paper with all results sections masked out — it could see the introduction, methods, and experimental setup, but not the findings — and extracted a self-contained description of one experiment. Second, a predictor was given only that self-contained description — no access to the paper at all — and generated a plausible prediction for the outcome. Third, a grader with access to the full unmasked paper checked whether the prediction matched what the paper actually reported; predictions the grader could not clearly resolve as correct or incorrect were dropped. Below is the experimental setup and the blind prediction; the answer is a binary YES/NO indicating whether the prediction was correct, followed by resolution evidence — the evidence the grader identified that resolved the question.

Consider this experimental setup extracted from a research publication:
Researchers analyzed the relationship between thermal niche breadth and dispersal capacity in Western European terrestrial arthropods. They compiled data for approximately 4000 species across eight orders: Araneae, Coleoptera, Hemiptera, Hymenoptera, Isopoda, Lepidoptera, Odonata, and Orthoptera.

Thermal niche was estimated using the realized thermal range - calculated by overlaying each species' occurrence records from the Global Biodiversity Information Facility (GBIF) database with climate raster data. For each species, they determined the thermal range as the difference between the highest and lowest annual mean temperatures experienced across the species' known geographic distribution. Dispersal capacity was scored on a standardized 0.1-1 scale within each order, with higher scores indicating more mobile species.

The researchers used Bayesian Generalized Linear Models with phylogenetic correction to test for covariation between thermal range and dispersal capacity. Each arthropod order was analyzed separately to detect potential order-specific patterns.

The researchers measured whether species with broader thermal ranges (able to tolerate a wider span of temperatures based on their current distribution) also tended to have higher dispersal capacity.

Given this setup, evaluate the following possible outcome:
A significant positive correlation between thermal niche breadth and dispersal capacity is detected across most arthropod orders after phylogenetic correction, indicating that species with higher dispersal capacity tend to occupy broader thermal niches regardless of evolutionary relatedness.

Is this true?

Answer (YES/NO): YES